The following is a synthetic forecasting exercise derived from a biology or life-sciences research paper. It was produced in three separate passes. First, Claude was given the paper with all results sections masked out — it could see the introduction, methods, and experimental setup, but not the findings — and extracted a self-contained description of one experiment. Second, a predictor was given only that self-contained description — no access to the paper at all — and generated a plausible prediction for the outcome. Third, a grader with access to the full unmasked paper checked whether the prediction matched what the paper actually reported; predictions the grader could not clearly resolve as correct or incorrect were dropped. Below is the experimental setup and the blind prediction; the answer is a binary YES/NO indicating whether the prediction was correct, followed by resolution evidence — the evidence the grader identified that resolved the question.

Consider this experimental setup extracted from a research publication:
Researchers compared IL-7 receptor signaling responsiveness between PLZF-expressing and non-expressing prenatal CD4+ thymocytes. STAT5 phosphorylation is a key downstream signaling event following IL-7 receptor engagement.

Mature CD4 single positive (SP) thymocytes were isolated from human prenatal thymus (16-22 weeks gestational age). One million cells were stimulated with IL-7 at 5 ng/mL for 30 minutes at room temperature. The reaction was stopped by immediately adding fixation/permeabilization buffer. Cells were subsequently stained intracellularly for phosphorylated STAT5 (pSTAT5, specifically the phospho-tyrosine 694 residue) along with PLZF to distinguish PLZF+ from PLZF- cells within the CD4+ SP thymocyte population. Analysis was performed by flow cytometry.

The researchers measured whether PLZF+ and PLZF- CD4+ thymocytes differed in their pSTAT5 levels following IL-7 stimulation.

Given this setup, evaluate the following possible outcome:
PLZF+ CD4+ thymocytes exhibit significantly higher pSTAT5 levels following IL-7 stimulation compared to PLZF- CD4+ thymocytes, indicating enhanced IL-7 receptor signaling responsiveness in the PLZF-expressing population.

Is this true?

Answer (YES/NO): YES